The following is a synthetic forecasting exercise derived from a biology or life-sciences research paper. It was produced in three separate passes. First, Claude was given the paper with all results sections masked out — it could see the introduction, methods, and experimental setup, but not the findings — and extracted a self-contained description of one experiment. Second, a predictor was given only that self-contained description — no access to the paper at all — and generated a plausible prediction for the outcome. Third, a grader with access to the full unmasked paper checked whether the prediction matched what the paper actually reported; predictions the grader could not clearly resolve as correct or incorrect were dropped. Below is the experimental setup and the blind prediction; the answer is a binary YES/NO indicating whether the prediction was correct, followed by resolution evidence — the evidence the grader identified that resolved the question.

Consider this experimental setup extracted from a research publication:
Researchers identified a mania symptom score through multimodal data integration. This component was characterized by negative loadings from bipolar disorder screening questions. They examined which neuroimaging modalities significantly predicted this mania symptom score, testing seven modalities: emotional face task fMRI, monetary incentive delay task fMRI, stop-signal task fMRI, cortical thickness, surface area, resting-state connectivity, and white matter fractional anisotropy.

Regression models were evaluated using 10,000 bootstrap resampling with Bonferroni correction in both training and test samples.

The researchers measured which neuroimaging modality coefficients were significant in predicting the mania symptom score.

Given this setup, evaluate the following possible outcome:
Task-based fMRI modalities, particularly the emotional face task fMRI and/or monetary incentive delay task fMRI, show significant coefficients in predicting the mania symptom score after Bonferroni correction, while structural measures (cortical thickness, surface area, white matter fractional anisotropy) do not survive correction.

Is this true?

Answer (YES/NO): NO